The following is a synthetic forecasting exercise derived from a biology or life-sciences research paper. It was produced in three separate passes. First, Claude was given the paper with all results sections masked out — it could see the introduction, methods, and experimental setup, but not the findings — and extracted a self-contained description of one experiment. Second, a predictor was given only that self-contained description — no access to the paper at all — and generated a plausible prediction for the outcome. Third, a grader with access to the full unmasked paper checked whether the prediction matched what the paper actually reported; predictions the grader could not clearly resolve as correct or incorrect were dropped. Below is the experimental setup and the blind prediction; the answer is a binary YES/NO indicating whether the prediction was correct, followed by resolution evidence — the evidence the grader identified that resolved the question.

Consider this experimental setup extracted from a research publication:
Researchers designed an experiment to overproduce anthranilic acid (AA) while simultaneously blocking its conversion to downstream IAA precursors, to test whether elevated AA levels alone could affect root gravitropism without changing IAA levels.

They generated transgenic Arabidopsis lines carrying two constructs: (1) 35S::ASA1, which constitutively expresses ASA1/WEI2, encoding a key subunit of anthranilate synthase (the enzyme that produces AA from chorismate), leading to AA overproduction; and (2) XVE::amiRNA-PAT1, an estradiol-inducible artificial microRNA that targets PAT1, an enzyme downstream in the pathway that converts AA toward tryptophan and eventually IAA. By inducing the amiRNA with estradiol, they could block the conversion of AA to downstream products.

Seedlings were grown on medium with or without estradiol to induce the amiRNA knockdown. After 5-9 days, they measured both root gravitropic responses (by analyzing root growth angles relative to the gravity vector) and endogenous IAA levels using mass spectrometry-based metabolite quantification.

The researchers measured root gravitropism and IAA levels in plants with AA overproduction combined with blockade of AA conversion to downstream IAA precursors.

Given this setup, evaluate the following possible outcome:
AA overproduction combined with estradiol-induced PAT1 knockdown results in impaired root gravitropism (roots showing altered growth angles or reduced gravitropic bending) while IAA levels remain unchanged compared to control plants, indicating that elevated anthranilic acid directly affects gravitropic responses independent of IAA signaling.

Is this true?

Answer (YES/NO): YES